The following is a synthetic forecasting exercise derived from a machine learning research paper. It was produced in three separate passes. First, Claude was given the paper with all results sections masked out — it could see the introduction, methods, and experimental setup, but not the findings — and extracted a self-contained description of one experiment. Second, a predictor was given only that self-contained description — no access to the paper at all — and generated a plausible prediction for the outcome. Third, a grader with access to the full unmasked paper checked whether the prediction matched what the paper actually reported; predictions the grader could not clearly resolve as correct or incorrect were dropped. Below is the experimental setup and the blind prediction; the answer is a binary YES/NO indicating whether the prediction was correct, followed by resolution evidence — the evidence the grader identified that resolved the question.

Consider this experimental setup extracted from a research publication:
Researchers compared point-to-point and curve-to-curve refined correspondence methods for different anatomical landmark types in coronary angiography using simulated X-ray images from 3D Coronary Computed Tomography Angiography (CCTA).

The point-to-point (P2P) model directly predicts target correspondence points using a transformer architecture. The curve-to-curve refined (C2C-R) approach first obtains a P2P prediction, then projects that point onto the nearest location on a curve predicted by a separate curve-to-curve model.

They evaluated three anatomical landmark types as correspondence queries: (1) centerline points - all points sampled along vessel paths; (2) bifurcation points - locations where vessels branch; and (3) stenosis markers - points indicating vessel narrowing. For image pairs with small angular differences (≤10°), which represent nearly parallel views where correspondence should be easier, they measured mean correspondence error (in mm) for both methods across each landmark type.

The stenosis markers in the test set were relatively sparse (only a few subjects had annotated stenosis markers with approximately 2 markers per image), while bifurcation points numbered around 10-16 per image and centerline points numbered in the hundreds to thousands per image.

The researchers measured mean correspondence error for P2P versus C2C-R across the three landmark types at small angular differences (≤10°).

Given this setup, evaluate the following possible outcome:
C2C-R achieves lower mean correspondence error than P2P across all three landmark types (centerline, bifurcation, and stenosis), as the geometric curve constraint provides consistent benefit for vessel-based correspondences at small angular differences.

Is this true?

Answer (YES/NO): NO